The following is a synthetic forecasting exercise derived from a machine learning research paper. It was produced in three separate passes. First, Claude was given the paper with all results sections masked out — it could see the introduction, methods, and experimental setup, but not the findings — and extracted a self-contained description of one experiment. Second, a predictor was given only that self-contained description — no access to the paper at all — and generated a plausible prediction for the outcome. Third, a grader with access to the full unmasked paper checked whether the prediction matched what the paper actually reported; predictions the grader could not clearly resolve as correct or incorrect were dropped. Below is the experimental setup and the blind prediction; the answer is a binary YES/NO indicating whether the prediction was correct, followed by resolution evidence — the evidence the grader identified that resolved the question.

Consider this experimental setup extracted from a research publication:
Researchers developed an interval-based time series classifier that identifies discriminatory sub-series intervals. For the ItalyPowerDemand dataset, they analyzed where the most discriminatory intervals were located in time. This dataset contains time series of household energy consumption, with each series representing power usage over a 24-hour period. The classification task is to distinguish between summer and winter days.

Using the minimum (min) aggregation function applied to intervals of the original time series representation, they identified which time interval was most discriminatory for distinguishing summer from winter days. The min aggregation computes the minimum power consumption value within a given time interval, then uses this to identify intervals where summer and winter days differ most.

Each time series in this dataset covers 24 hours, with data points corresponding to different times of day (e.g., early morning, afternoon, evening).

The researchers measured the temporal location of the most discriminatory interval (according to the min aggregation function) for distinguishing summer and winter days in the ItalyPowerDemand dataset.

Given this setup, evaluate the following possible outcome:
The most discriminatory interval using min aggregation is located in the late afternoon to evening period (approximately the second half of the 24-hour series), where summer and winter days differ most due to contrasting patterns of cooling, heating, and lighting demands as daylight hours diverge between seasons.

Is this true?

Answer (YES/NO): YES